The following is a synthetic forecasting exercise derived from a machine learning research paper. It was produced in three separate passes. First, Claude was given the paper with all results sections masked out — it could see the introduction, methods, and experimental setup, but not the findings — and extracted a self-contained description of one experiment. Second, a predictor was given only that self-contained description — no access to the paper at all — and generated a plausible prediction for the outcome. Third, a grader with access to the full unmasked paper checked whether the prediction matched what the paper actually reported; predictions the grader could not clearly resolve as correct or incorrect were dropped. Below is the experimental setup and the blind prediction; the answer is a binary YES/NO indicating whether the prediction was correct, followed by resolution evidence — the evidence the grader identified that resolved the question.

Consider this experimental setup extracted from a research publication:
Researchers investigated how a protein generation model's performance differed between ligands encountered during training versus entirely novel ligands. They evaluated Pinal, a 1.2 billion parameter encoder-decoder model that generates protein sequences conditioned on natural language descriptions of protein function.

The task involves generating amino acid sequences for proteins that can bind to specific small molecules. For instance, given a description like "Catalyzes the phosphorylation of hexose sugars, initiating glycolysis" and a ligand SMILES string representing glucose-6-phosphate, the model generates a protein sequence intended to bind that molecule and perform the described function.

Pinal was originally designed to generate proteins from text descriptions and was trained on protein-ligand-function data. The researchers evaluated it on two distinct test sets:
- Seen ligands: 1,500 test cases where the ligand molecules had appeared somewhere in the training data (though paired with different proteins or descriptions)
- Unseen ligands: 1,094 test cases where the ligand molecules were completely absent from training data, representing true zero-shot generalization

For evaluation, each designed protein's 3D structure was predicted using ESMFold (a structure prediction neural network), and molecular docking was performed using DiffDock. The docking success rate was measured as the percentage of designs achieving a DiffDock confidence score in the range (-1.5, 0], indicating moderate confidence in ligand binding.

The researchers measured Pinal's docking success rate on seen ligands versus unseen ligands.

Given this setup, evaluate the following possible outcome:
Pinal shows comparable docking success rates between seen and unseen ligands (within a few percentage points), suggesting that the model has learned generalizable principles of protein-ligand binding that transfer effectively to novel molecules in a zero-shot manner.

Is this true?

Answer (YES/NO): NO